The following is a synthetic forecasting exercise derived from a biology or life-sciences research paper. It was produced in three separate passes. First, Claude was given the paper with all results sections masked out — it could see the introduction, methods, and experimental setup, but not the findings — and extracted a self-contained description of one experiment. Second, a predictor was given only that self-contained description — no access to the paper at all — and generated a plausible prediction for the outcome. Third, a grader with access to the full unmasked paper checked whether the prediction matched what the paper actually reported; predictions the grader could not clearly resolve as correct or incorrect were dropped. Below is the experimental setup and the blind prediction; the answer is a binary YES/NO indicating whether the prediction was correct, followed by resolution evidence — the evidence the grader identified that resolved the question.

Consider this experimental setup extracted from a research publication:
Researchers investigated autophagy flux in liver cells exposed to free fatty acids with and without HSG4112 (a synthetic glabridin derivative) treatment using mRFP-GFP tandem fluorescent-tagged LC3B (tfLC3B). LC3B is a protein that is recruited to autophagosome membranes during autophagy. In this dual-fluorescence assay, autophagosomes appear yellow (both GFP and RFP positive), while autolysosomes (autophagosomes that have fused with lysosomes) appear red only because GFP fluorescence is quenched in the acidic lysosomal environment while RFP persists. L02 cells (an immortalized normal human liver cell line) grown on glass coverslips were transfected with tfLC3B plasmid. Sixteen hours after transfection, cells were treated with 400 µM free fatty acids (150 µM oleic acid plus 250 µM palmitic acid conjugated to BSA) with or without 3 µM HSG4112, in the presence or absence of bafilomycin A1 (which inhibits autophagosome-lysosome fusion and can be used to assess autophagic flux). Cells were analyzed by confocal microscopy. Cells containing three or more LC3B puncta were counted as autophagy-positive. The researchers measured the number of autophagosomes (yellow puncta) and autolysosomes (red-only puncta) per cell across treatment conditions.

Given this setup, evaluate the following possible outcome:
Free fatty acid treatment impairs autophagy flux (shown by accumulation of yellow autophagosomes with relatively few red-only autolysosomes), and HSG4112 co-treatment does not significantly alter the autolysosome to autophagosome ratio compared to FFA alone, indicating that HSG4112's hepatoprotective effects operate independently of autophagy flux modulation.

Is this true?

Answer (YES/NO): NO